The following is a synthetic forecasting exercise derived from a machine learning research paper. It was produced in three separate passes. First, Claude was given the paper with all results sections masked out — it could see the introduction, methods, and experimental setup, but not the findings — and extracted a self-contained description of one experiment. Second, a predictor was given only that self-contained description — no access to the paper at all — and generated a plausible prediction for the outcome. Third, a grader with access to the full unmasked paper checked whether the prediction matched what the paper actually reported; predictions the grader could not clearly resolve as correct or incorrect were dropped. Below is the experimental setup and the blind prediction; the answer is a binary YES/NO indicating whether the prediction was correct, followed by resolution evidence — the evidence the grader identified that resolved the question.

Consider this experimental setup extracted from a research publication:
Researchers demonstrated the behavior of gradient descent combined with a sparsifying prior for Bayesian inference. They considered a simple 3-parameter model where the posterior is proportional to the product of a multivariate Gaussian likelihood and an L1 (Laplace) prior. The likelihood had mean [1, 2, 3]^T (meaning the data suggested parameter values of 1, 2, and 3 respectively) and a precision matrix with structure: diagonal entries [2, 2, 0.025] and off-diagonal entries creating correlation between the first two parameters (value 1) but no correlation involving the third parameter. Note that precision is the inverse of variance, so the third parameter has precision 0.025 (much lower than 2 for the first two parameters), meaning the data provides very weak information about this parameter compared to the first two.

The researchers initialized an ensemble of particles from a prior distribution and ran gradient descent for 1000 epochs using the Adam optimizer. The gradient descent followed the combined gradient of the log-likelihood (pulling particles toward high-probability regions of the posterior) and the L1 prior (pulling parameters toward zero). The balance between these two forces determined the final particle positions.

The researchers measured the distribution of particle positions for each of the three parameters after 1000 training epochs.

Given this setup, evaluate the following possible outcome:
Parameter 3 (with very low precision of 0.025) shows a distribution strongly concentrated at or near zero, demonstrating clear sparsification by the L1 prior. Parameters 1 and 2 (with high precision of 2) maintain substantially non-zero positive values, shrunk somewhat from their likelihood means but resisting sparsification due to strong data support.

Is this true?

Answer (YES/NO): YES